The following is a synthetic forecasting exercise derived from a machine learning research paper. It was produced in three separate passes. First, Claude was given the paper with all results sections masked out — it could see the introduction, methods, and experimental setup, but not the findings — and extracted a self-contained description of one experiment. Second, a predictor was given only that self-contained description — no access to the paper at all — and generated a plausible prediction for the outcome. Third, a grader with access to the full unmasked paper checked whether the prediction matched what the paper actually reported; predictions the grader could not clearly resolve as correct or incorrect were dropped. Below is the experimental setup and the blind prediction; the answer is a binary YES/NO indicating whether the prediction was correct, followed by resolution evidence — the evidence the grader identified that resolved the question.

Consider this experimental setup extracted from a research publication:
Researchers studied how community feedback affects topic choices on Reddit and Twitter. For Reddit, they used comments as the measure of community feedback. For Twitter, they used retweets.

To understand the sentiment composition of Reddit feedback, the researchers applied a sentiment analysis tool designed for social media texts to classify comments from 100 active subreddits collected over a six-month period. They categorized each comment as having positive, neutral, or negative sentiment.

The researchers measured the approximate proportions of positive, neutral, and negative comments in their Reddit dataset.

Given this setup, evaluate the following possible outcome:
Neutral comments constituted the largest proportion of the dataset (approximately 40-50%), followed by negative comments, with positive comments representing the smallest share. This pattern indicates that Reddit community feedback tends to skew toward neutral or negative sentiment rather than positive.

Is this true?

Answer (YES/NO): NO